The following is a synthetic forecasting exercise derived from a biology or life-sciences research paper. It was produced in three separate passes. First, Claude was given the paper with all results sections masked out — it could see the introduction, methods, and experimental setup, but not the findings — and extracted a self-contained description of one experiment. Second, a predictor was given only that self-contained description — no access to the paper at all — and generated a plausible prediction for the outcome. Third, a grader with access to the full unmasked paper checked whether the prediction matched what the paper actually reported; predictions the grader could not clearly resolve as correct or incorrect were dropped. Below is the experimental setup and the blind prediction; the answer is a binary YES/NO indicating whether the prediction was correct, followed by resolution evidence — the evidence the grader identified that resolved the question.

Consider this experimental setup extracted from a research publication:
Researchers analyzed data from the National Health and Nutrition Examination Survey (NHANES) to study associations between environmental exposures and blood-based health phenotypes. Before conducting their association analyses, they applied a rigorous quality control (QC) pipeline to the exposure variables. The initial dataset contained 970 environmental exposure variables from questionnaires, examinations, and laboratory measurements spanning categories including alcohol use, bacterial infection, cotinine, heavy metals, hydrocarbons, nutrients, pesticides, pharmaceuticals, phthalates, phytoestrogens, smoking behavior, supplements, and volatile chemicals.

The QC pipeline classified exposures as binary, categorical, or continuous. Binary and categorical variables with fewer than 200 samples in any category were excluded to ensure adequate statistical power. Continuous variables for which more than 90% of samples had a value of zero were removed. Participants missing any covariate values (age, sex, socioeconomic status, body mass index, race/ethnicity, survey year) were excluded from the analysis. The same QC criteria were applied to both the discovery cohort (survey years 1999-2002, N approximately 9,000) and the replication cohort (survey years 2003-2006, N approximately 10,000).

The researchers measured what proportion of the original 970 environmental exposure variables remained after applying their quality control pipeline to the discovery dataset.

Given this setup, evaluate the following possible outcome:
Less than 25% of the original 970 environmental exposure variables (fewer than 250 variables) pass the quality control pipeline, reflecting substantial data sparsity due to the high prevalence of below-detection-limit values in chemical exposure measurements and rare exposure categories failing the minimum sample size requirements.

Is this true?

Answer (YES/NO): NO